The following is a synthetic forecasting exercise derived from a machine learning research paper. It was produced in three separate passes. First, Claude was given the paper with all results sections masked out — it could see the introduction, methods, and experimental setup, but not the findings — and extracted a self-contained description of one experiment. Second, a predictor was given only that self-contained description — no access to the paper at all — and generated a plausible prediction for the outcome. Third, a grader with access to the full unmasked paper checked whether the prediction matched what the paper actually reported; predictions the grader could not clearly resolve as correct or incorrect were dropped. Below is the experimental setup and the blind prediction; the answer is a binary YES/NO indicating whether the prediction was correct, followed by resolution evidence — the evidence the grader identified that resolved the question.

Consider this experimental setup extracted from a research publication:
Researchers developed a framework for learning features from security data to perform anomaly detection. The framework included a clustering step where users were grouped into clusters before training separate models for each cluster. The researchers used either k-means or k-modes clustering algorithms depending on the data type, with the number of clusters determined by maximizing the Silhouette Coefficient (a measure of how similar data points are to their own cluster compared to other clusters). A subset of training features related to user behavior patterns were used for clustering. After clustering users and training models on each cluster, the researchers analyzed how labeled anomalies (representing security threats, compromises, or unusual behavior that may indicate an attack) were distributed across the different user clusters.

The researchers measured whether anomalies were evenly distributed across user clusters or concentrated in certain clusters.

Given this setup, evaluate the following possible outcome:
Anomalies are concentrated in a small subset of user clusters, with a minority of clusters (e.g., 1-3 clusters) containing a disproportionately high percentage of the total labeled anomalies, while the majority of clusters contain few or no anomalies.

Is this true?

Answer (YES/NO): YES